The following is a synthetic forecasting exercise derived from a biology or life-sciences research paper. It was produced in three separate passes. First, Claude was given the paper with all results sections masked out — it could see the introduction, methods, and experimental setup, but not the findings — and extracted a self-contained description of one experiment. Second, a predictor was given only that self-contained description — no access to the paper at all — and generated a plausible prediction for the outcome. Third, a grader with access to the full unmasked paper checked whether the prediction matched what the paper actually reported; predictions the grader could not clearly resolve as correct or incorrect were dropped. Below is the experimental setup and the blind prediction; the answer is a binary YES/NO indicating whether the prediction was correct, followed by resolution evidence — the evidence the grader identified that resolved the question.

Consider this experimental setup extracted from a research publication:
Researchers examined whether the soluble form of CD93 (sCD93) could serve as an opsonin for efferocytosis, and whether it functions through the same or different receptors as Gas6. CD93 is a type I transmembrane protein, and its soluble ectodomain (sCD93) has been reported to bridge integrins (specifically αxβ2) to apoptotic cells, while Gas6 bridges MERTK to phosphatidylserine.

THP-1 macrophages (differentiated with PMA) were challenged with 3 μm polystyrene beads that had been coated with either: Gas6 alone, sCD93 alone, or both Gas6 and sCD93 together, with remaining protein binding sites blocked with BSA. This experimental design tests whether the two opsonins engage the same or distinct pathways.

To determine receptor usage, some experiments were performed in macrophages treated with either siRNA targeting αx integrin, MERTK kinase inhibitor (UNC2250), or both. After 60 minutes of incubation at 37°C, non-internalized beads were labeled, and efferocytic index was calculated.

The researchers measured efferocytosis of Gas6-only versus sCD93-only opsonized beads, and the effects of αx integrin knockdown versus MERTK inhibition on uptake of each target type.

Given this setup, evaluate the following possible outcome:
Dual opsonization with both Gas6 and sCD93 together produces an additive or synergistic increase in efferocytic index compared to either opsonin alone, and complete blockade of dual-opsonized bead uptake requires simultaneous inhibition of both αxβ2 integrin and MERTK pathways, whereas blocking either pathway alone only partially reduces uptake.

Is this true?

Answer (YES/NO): NO